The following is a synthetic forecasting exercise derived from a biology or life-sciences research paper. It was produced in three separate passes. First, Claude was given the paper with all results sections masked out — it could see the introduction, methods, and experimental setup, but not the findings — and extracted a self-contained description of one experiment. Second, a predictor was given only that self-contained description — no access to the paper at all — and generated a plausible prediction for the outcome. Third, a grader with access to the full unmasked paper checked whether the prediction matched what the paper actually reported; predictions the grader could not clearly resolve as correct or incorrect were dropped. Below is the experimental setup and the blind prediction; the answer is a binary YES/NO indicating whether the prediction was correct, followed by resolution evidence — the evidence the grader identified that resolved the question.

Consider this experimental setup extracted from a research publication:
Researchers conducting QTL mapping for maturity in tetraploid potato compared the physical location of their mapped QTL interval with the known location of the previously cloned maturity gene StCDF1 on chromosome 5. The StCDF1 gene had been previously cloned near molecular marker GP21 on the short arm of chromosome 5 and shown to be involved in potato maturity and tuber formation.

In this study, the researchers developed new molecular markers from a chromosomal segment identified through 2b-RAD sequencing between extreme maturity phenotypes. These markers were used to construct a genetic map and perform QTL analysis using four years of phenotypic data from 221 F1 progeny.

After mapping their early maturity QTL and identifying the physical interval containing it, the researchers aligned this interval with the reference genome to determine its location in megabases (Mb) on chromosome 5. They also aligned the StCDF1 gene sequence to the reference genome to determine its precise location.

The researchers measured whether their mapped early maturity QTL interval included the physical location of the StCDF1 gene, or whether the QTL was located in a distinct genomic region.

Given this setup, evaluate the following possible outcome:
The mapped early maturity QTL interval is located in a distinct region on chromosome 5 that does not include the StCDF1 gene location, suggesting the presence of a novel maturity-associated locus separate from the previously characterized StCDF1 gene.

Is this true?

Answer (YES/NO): YES